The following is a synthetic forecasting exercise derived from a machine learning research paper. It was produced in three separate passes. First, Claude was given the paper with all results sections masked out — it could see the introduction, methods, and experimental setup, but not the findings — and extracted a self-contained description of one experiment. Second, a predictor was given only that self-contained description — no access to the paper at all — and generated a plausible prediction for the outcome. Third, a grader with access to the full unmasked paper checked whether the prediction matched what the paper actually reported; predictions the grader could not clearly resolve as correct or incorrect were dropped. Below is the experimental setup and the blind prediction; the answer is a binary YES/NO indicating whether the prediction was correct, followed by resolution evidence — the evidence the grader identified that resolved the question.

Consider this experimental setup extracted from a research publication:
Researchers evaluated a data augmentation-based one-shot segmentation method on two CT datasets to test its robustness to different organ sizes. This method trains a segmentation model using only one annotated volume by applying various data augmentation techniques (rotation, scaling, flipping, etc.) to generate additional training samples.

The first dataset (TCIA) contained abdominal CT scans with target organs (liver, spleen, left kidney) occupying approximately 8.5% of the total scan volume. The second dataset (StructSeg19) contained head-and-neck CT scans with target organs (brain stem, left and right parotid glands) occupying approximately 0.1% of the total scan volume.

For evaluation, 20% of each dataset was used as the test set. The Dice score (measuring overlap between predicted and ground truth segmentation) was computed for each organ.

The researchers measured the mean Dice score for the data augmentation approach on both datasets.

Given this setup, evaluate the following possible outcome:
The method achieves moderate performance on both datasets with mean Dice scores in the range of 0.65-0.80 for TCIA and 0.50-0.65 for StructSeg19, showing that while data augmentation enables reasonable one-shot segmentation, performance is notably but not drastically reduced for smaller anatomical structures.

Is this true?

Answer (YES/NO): NO